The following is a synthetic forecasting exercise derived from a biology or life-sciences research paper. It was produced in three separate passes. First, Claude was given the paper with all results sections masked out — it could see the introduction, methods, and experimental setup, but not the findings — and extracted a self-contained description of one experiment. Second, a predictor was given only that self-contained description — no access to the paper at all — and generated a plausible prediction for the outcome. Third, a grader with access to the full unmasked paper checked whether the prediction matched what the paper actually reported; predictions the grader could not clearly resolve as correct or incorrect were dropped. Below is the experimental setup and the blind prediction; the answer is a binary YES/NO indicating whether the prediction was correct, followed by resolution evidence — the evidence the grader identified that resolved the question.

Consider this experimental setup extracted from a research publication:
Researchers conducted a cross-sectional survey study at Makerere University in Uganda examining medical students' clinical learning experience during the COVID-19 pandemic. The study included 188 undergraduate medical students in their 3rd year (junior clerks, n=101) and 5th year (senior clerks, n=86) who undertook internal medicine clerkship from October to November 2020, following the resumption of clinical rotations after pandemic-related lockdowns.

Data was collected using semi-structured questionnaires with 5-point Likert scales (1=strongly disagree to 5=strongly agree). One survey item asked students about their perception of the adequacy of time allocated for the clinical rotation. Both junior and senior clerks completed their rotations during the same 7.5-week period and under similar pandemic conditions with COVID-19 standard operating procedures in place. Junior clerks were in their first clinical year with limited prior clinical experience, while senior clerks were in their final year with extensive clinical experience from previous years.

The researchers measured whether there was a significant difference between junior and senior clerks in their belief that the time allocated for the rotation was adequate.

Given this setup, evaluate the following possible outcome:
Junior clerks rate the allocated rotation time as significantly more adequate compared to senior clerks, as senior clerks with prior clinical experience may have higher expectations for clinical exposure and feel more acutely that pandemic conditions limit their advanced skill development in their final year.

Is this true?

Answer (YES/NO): NO